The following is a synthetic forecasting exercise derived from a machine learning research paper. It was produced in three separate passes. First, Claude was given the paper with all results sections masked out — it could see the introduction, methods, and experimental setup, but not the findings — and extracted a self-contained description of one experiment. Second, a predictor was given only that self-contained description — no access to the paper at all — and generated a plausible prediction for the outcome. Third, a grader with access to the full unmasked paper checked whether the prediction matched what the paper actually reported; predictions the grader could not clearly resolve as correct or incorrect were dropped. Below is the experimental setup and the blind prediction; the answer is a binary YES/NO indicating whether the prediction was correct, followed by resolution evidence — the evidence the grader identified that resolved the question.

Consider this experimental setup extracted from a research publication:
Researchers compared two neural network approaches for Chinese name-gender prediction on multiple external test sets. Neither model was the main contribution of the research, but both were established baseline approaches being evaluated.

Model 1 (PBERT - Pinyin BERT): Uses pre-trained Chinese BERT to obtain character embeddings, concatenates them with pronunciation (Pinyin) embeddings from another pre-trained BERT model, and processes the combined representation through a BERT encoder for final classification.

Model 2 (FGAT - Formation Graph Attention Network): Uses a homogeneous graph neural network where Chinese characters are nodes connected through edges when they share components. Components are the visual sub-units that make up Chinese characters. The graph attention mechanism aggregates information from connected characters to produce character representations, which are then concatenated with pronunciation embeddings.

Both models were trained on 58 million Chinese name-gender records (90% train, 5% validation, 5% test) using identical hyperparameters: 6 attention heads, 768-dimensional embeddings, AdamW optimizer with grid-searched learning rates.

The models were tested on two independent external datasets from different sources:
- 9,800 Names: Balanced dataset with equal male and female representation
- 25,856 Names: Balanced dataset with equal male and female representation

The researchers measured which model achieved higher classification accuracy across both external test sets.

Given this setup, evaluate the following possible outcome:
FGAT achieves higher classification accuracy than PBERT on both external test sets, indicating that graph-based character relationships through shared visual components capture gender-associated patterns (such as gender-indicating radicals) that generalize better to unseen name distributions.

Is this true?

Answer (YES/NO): YES